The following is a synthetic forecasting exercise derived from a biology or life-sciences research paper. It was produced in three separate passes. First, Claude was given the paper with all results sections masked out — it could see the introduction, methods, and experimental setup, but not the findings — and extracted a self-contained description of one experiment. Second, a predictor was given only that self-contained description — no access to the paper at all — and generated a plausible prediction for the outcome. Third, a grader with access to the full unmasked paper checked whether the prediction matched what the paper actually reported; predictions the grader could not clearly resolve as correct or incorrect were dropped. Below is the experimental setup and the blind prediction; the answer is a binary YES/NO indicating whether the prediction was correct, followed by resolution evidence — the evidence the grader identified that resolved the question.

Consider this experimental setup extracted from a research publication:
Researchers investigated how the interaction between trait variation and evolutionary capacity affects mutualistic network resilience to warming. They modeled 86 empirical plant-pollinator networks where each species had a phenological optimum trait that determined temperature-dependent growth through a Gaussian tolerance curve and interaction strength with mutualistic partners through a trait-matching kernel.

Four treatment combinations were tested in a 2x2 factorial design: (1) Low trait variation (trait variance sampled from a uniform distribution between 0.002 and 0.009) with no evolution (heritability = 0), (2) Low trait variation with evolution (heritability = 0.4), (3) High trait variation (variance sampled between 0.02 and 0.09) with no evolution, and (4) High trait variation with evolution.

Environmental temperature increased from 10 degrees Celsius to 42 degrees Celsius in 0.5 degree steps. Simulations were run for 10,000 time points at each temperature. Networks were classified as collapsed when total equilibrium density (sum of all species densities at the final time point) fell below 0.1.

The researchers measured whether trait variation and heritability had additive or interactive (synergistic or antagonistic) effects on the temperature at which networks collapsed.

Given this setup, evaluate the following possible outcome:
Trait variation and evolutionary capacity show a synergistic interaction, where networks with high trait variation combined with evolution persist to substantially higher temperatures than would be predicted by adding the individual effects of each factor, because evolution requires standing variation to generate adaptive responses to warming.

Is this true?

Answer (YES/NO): YES